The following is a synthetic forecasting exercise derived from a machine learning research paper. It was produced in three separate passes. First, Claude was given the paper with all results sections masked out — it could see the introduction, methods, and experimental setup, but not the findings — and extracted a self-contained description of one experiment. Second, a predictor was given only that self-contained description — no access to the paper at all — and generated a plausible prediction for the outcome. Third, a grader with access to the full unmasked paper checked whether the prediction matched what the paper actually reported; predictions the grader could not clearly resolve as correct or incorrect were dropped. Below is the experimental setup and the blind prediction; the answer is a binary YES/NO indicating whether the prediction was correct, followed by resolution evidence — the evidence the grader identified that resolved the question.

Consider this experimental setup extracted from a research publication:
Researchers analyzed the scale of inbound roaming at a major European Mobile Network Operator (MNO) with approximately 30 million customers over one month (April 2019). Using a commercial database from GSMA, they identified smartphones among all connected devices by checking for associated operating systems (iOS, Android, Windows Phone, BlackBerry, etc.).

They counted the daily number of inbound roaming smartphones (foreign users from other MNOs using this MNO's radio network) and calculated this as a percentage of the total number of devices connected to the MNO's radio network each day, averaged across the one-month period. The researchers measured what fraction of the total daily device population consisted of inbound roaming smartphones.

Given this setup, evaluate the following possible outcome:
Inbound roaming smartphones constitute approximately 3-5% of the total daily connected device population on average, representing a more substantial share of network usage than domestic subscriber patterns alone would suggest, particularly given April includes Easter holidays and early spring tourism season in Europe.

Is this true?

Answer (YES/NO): NO